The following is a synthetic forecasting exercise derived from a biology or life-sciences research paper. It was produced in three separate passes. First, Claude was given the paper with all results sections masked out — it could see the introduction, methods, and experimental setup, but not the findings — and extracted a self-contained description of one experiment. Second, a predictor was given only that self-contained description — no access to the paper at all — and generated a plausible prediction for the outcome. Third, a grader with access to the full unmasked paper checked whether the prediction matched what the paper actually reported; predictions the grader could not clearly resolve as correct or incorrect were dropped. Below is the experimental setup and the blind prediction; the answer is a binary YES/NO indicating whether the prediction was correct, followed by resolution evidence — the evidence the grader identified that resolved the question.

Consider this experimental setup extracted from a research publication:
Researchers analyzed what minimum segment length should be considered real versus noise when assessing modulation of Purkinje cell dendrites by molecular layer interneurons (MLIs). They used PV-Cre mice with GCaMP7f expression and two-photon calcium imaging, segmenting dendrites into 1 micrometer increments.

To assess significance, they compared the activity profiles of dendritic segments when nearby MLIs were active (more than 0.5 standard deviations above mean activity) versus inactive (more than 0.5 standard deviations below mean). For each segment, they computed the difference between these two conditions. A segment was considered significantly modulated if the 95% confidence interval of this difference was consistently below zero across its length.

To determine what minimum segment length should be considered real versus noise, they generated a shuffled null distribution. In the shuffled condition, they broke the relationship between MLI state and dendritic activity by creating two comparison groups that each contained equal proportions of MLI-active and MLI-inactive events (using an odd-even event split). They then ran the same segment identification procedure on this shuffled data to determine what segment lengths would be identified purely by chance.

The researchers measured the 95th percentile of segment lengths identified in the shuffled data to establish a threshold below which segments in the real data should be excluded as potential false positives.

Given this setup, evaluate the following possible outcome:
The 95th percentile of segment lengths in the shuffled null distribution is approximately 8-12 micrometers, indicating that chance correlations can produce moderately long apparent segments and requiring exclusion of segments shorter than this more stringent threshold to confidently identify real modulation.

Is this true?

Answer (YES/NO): NO